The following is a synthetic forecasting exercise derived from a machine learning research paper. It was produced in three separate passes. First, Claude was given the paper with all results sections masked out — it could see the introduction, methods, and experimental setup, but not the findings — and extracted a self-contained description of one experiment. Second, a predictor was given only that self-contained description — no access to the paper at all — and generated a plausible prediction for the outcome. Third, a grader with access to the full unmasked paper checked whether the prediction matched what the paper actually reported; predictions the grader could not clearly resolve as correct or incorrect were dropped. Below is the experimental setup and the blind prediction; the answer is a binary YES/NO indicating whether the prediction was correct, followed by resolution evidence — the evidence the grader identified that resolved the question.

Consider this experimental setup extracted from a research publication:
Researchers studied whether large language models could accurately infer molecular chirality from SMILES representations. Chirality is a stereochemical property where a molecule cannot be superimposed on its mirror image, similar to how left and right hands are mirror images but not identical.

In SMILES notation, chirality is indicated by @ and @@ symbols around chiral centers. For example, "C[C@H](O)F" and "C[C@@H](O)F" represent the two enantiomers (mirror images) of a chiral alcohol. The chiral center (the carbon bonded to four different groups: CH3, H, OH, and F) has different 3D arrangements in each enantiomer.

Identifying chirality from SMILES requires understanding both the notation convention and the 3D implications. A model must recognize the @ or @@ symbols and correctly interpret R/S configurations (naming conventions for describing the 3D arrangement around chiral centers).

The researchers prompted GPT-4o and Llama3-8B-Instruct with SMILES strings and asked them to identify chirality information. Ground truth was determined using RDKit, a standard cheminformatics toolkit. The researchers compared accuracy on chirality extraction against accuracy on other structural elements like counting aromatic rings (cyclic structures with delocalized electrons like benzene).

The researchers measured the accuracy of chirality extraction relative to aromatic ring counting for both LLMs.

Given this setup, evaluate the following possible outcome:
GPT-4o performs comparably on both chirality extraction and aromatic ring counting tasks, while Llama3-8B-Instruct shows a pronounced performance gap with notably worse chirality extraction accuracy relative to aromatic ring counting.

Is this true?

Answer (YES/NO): NO